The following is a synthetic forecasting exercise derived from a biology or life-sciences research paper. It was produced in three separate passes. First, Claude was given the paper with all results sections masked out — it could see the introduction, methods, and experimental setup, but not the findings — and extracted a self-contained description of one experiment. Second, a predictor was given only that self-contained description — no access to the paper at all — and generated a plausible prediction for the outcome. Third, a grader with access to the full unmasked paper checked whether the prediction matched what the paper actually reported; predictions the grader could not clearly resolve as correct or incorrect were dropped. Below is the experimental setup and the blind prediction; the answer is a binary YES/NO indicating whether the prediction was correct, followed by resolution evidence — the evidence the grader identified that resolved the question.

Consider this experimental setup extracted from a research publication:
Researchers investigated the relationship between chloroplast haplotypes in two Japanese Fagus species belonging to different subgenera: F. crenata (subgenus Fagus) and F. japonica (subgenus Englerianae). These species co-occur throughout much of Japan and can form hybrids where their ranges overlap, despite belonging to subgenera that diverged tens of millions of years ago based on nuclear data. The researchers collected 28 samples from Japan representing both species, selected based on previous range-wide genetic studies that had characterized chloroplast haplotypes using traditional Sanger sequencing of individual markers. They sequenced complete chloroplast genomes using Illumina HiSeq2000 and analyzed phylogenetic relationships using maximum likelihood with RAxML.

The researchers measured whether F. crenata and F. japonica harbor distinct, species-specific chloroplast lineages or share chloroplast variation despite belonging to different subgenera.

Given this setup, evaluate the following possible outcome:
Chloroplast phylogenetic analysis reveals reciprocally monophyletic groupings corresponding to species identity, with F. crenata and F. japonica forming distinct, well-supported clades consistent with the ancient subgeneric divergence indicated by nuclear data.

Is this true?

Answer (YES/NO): NO